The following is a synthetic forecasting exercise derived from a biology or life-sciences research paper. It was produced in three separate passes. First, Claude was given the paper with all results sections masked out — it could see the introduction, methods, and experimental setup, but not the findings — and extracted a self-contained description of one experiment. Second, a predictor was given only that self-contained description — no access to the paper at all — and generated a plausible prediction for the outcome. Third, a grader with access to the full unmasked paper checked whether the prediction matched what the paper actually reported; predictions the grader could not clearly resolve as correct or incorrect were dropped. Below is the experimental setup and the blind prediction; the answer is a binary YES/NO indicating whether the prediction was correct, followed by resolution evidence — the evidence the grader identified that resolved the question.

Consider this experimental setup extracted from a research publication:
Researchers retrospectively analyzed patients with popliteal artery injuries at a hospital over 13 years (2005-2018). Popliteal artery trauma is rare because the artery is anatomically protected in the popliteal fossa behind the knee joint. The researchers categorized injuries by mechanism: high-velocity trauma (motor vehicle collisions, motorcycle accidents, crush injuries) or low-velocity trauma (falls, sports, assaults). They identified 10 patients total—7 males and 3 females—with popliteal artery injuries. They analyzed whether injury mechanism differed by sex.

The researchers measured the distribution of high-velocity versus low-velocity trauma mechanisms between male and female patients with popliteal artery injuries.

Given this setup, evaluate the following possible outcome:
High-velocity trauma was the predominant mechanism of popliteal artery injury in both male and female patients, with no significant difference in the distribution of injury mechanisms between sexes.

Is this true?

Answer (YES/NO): NO